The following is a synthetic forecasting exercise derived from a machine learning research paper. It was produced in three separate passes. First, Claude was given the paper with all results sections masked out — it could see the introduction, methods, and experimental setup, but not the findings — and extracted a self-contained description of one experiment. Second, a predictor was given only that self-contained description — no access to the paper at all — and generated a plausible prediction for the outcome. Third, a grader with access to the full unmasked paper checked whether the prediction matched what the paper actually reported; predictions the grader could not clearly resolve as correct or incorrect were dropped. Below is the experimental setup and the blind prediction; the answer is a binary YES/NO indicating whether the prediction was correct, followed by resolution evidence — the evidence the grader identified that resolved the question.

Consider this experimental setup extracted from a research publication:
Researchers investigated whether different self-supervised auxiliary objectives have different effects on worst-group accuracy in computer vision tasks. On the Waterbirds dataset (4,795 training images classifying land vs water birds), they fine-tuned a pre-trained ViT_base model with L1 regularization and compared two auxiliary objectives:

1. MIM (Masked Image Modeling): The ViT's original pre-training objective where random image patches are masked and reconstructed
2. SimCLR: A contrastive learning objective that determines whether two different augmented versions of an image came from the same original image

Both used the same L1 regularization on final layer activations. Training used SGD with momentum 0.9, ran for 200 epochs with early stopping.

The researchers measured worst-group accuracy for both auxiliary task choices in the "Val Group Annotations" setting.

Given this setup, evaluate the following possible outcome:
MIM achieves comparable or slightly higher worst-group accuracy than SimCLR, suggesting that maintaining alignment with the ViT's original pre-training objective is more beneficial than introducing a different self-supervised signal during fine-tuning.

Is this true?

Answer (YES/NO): YES